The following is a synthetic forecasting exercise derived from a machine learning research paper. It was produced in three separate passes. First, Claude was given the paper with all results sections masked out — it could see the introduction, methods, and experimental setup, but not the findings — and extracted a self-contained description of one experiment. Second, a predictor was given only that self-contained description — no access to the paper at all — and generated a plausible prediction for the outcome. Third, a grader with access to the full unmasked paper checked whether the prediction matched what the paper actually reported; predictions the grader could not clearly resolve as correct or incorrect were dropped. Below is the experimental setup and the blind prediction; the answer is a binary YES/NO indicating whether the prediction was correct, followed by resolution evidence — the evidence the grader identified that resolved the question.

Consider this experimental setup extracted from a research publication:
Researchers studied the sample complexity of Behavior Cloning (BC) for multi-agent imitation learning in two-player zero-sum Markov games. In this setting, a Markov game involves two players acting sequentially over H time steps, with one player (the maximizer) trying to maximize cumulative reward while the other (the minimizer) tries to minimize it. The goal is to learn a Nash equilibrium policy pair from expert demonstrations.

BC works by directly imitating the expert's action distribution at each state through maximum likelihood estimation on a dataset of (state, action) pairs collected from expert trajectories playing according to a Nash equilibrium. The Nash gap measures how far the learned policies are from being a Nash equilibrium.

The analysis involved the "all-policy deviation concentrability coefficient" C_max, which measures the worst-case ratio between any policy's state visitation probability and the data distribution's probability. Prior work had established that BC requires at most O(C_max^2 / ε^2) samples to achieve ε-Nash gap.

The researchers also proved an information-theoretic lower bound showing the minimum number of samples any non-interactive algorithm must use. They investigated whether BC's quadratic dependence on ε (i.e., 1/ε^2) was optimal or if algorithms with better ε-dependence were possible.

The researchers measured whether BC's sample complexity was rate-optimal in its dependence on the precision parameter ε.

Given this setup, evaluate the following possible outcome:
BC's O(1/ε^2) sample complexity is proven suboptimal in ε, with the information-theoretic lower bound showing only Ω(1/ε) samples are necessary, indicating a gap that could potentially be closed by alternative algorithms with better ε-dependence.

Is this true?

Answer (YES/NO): NO